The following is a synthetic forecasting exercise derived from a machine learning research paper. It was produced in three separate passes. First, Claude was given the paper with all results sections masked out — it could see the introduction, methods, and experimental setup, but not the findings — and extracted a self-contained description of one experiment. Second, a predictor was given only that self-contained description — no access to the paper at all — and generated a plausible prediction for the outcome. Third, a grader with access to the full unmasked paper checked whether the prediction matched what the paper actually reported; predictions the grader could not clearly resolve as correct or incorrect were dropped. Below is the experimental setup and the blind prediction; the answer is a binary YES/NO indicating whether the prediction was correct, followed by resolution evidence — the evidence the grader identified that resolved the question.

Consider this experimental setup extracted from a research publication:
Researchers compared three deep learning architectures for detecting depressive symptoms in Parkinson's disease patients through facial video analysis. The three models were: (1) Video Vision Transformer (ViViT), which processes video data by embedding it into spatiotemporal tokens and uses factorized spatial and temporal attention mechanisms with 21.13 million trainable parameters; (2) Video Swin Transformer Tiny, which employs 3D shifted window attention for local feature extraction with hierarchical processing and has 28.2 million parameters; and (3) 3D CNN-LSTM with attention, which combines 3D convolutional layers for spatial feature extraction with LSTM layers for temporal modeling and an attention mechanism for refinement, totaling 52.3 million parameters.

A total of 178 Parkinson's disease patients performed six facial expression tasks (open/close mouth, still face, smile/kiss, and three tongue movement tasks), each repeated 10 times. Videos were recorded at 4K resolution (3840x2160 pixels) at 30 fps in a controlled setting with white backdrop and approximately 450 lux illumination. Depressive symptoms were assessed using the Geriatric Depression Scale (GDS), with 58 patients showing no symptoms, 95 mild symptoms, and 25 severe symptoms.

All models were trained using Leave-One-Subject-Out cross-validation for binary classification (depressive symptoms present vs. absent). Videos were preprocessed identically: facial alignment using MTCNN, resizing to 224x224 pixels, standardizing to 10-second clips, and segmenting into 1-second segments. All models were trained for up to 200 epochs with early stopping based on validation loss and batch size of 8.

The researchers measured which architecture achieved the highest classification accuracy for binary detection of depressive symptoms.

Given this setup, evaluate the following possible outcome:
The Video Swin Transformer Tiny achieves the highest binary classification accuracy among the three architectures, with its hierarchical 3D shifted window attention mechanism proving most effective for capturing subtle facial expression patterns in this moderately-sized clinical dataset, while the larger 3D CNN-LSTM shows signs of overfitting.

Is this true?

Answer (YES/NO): NO